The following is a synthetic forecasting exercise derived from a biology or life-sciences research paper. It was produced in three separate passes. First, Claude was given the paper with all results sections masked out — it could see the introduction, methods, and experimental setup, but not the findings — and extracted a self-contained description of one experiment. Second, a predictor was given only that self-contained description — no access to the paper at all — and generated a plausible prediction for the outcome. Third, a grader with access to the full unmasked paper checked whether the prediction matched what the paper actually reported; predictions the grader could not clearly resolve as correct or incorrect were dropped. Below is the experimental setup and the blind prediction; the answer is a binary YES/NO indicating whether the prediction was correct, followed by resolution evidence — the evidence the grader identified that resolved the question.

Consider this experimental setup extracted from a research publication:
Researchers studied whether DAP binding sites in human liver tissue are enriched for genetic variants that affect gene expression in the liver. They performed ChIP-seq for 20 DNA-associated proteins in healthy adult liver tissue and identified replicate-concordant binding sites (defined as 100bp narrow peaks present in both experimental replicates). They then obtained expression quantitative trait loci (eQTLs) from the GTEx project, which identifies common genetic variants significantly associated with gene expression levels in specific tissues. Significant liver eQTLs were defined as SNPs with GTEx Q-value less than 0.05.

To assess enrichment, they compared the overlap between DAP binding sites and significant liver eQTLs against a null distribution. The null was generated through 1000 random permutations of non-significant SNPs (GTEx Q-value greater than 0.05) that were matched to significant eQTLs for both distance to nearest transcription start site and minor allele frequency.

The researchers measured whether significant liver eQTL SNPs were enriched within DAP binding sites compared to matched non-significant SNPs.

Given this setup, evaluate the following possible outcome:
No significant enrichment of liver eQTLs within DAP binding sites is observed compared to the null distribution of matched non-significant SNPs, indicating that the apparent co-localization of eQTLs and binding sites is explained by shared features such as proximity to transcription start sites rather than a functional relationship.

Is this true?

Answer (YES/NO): NO